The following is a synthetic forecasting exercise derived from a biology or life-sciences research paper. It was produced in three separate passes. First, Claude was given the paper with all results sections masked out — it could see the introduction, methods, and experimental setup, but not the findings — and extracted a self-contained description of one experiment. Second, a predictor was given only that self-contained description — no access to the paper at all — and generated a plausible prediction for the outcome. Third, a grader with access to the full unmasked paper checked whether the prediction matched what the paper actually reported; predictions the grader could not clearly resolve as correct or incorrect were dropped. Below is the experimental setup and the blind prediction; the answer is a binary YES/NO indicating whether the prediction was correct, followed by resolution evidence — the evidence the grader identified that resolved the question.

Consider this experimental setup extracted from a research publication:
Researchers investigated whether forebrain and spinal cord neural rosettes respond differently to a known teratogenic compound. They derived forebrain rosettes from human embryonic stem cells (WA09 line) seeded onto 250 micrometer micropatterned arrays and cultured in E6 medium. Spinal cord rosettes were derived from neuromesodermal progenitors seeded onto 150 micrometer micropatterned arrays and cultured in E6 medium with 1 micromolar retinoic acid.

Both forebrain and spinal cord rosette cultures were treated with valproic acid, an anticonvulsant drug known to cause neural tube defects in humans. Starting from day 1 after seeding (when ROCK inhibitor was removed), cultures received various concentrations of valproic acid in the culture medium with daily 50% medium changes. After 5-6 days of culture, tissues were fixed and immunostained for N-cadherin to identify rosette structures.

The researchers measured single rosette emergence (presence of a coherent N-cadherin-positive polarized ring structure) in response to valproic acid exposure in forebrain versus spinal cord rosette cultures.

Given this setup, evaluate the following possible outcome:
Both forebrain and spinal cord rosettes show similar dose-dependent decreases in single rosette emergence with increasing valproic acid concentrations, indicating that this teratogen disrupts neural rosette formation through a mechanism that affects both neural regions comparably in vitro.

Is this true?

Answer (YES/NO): NO